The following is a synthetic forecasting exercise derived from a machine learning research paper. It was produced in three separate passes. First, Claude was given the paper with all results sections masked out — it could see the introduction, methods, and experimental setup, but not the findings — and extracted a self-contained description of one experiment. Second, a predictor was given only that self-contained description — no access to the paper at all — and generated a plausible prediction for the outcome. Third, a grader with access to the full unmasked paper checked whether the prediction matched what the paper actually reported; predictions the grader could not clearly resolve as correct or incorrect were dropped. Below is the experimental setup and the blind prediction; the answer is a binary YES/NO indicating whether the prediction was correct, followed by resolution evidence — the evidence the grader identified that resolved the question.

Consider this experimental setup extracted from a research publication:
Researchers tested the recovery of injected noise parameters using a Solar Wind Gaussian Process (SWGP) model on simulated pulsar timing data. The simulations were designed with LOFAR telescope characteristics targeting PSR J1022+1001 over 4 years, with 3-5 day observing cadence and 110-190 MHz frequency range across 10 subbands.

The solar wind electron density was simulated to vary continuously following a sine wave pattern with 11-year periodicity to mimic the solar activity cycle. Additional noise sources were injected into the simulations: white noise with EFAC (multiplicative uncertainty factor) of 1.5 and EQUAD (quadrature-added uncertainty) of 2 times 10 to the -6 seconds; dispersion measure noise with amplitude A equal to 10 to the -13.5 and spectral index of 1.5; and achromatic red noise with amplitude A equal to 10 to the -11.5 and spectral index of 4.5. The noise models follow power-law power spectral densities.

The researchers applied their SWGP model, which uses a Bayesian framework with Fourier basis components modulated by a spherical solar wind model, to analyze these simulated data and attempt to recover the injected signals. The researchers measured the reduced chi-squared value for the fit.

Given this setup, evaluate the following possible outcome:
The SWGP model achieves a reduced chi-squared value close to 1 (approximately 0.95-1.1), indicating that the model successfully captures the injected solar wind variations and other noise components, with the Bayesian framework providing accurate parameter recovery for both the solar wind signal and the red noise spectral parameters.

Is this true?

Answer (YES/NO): NO